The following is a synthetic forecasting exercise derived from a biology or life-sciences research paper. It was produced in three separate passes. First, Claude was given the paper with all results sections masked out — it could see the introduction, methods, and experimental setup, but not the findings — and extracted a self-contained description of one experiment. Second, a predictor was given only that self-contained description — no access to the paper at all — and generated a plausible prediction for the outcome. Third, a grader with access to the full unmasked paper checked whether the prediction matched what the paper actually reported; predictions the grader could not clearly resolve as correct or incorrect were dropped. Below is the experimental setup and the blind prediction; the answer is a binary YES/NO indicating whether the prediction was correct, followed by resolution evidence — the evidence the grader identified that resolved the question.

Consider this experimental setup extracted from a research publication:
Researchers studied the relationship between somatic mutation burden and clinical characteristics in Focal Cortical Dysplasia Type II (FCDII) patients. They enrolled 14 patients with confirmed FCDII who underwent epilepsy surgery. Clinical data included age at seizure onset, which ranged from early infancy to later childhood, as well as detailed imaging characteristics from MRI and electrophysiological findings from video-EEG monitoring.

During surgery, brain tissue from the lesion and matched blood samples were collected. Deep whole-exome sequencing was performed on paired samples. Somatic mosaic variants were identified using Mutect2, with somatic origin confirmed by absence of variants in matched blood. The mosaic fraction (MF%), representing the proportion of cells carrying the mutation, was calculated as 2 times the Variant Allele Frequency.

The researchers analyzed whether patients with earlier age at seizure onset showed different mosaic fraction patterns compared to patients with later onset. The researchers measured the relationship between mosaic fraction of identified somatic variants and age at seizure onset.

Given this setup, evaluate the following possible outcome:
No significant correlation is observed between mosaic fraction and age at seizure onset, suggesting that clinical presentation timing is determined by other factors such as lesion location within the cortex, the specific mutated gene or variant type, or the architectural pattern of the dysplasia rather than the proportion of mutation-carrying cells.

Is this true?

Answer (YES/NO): NO